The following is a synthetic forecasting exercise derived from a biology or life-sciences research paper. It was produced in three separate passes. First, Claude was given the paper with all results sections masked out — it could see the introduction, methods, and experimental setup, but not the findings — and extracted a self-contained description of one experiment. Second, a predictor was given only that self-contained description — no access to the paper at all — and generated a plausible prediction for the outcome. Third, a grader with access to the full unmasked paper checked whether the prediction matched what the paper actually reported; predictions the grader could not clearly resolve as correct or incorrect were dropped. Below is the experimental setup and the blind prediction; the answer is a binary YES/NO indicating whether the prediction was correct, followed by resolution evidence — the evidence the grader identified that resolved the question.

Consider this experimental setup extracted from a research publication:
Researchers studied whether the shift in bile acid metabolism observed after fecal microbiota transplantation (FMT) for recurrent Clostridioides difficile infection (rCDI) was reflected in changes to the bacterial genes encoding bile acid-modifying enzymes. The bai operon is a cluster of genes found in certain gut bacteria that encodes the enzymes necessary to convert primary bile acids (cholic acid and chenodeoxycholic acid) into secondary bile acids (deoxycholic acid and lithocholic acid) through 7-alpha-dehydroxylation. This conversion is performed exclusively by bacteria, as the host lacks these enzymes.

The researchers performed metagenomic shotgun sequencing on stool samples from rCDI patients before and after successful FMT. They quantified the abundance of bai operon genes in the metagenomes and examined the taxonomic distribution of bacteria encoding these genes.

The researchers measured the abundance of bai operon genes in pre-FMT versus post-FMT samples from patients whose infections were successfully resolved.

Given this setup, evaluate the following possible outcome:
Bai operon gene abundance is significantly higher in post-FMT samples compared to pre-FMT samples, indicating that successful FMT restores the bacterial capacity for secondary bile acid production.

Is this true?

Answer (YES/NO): NO